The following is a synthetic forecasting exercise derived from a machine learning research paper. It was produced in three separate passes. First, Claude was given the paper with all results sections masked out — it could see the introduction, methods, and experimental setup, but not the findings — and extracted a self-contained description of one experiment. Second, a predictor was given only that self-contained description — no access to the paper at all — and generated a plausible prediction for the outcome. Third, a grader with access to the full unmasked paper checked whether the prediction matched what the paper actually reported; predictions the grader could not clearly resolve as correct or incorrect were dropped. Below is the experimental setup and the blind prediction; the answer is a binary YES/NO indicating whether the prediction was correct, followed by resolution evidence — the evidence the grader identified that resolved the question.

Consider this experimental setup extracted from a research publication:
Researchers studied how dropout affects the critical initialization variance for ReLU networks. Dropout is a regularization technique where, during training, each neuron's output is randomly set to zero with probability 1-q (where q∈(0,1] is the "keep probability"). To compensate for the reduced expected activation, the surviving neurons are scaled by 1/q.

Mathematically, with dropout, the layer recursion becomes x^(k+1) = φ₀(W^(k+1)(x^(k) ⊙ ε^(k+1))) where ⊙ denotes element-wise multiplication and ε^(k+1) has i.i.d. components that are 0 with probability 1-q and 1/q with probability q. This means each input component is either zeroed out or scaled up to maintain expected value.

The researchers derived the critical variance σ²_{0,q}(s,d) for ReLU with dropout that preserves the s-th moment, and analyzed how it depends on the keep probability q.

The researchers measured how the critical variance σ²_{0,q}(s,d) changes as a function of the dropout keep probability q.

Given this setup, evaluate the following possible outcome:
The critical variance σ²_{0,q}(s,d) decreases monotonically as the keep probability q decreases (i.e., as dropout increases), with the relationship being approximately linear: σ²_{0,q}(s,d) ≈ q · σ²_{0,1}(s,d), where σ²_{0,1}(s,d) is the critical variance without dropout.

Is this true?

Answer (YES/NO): NO